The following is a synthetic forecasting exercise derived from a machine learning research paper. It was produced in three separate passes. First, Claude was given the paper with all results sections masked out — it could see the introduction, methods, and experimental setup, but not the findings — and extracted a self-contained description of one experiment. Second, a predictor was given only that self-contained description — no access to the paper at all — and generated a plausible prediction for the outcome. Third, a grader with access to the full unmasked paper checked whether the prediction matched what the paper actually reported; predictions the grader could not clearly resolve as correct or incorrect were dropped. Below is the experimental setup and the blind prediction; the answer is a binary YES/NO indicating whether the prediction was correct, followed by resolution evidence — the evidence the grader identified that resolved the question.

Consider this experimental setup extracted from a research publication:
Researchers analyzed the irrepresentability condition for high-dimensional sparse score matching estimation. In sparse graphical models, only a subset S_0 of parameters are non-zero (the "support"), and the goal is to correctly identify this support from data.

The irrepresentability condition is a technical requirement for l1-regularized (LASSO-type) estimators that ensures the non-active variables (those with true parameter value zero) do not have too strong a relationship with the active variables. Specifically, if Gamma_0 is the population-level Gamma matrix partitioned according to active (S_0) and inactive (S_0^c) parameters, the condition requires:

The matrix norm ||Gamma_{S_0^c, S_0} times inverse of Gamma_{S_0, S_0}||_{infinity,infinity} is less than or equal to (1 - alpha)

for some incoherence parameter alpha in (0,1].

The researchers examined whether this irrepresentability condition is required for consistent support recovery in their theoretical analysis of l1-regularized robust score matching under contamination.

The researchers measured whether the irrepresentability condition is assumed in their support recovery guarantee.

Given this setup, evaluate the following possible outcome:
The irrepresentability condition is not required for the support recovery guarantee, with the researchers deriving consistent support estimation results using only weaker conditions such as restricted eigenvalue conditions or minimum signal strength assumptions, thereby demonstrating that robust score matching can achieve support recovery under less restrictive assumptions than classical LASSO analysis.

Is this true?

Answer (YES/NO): NO